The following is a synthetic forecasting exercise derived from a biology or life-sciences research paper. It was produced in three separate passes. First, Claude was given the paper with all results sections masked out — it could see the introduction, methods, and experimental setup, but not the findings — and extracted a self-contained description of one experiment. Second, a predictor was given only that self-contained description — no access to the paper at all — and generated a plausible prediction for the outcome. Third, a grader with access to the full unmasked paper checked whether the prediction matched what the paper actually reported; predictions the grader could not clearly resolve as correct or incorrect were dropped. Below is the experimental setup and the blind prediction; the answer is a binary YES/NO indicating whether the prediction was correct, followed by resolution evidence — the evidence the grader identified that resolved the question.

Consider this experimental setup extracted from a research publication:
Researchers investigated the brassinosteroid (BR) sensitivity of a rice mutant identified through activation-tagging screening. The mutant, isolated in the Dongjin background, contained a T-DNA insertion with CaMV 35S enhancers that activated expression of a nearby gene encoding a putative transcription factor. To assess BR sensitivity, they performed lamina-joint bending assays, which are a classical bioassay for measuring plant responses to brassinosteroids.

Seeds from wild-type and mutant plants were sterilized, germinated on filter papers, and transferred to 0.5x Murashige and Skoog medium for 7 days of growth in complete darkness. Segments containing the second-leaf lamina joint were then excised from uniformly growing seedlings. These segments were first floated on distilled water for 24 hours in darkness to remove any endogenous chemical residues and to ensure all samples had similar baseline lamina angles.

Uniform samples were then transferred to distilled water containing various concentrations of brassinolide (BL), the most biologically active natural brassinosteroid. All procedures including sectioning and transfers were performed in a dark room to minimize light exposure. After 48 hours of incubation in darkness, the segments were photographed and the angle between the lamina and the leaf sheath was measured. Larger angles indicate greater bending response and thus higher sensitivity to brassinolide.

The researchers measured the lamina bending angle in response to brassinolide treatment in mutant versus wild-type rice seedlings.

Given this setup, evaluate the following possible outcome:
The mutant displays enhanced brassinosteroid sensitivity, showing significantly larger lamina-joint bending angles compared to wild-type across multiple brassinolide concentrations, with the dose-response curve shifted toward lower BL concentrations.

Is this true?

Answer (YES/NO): YES